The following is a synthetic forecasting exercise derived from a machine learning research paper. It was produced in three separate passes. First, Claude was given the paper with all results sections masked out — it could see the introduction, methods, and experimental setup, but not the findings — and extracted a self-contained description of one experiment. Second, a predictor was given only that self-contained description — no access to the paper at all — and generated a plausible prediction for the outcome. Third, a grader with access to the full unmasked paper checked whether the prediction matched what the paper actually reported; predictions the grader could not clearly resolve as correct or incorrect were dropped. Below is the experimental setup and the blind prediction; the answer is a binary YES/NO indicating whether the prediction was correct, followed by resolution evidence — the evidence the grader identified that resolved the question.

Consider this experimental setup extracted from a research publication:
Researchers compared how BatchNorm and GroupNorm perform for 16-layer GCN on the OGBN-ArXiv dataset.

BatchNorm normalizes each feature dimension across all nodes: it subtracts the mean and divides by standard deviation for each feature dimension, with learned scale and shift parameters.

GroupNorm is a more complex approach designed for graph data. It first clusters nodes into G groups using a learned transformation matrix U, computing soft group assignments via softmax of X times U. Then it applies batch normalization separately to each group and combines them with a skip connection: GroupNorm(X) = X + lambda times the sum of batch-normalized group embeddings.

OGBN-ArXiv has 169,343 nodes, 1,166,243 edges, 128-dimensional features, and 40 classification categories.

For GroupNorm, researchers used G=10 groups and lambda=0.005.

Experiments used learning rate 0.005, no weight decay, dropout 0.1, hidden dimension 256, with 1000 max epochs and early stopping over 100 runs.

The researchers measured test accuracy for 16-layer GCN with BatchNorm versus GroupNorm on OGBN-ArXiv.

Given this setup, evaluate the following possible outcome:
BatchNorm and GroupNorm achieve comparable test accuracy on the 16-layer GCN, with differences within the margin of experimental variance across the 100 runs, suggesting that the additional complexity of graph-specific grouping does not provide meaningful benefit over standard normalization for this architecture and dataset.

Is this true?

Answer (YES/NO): YES